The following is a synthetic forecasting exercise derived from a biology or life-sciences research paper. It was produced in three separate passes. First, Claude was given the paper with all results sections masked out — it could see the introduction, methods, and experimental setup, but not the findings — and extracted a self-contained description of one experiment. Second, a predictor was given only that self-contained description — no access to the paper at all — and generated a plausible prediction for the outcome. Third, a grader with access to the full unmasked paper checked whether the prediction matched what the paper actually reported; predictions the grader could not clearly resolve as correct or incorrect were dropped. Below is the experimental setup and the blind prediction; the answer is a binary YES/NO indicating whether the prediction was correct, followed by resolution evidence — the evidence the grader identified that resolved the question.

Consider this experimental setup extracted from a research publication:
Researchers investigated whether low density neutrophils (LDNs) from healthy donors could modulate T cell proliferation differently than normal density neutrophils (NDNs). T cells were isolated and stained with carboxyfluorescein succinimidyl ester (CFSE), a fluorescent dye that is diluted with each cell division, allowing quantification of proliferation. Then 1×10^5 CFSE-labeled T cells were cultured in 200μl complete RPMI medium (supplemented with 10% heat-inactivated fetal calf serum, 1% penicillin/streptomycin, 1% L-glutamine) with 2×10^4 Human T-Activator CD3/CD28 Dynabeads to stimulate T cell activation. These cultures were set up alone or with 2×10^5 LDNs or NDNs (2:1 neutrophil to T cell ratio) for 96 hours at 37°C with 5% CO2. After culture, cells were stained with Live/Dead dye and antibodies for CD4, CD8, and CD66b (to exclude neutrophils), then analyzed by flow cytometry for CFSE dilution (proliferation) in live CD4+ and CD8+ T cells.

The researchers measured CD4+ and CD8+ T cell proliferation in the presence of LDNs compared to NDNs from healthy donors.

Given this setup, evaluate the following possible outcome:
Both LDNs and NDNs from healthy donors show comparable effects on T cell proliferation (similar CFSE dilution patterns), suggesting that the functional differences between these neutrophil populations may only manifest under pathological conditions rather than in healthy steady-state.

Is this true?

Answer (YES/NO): YES